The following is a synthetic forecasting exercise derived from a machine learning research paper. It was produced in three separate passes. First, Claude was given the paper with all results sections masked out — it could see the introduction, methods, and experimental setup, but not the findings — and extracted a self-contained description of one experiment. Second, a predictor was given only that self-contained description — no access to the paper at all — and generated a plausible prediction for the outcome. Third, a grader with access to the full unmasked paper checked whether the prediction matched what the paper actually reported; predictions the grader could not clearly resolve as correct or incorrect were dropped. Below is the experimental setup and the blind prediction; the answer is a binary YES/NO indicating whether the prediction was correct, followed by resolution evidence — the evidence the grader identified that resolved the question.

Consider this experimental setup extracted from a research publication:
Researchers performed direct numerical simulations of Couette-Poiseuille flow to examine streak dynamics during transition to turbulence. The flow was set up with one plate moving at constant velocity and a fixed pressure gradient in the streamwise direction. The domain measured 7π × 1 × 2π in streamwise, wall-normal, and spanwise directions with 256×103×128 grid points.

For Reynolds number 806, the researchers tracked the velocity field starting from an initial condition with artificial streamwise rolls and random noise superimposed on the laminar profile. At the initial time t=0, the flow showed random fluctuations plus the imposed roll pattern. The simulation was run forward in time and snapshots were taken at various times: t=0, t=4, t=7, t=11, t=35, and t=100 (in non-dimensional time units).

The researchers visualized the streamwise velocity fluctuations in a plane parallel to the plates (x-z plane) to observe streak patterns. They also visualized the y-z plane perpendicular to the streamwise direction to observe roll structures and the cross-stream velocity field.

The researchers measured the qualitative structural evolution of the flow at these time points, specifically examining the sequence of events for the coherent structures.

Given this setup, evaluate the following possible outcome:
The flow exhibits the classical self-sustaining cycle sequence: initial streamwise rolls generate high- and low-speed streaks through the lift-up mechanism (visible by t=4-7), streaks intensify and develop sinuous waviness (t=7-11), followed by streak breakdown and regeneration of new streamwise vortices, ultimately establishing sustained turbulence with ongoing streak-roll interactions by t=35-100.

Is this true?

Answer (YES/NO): YES